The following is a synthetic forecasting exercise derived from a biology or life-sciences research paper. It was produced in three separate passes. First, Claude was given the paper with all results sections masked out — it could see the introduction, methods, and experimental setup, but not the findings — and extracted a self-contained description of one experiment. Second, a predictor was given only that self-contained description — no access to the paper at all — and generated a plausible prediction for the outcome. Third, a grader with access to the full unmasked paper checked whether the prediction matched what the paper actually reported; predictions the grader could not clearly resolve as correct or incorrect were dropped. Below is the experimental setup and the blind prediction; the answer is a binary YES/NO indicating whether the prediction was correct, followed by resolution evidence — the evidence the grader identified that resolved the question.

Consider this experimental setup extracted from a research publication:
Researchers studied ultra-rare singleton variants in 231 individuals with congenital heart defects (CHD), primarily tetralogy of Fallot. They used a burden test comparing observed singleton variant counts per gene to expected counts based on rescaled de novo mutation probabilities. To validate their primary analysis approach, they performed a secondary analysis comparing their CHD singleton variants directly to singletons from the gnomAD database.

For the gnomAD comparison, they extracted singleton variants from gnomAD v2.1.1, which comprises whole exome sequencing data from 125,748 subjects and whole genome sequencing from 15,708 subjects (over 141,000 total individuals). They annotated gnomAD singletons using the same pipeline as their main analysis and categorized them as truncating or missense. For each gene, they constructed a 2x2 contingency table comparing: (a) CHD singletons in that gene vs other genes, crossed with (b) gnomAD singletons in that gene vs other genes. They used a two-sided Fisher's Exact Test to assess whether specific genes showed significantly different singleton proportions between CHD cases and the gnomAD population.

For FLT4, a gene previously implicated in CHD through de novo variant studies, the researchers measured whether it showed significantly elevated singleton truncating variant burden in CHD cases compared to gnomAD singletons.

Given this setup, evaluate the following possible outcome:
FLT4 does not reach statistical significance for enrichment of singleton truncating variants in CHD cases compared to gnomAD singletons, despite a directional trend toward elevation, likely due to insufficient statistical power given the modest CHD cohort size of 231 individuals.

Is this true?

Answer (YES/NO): NO